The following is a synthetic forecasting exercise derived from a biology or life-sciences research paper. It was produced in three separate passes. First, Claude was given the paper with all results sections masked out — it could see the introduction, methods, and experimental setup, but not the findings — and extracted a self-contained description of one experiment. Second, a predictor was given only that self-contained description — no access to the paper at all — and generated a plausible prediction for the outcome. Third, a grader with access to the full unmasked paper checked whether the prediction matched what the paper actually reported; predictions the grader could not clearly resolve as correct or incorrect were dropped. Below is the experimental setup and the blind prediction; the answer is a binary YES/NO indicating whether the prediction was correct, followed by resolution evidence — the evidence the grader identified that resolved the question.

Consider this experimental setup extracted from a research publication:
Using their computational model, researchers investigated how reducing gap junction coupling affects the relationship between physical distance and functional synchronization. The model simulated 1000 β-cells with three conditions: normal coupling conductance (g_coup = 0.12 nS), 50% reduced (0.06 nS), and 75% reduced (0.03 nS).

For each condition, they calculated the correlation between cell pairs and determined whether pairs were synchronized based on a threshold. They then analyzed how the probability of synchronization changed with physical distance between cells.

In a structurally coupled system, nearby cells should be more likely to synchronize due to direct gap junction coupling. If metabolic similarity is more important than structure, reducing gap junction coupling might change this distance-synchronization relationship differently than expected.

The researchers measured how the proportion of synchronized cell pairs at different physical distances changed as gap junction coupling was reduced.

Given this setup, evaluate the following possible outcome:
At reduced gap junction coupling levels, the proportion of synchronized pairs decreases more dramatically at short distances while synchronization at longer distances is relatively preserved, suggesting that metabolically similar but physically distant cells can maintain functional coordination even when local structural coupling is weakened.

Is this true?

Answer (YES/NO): NO